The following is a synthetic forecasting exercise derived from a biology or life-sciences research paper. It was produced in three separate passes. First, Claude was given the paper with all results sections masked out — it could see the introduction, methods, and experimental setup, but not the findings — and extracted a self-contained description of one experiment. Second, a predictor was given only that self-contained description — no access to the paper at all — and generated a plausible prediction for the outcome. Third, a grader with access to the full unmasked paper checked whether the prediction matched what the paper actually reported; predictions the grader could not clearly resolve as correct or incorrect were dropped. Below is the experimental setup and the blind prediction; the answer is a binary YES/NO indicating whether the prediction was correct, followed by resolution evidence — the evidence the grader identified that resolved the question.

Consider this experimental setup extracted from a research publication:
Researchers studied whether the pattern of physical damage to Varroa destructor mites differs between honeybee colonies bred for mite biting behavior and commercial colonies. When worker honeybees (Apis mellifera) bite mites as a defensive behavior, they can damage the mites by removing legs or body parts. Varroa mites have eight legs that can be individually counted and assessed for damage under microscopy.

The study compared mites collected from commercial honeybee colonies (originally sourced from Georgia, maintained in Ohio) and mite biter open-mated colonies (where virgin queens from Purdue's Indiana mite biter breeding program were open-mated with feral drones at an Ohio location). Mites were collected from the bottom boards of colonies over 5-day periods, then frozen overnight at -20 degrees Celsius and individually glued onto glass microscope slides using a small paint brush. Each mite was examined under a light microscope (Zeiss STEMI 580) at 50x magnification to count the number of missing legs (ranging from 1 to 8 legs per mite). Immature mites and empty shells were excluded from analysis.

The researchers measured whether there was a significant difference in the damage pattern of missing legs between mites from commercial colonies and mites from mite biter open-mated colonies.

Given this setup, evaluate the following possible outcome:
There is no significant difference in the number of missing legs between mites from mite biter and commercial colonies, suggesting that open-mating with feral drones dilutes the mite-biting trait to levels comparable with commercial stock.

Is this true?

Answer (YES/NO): NO